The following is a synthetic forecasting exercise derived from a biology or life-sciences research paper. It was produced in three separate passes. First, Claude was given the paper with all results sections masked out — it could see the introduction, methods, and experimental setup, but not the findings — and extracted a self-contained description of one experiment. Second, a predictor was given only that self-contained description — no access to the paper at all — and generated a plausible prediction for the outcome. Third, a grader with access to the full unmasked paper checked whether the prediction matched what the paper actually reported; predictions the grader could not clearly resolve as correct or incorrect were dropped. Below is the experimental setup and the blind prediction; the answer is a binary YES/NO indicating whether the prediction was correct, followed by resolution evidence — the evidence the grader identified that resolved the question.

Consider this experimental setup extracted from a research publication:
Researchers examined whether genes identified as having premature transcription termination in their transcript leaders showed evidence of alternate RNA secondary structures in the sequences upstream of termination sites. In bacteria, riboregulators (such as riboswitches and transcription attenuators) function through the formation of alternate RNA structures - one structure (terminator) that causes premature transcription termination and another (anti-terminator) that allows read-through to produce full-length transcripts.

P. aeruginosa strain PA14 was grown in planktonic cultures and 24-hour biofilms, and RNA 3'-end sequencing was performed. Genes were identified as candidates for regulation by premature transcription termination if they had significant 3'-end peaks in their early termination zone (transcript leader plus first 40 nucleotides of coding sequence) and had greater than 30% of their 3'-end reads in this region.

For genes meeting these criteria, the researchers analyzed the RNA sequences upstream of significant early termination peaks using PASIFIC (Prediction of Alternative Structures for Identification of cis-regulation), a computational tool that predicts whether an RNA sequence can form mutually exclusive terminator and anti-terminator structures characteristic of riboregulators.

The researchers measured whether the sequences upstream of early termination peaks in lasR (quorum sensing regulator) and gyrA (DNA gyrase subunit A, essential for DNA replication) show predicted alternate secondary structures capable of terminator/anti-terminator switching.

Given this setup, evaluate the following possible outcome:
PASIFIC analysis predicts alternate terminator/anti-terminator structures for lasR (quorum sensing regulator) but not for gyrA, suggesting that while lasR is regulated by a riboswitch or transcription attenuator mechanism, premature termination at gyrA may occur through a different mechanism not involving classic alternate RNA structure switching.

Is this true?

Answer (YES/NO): NO